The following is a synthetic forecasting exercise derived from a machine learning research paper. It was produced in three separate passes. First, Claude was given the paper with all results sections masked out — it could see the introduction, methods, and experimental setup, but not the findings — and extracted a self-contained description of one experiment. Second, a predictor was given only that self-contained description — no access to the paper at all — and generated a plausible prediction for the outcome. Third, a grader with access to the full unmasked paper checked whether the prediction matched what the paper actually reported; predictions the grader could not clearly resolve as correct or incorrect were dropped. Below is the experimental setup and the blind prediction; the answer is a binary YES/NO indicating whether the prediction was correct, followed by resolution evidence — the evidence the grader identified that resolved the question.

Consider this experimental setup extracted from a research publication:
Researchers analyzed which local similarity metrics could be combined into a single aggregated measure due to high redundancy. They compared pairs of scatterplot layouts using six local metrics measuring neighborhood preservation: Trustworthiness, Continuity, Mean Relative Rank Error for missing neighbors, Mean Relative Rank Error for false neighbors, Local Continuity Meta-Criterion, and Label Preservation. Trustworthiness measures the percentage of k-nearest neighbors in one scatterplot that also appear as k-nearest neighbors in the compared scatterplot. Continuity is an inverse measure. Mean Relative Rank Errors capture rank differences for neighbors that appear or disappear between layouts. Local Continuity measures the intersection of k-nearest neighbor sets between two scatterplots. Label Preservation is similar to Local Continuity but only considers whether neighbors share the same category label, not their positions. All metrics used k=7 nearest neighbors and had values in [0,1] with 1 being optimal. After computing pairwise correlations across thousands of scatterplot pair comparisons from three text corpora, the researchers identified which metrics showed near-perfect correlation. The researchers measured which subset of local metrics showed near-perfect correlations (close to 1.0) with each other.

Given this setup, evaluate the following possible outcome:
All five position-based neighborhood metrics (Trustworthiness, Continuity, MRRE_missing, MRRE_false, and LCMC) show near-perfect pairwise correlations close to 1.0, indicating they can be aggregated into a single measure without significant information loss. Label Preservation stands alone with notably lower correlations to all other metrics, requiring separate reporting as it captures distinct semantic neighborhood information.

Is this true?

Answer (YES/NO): NO